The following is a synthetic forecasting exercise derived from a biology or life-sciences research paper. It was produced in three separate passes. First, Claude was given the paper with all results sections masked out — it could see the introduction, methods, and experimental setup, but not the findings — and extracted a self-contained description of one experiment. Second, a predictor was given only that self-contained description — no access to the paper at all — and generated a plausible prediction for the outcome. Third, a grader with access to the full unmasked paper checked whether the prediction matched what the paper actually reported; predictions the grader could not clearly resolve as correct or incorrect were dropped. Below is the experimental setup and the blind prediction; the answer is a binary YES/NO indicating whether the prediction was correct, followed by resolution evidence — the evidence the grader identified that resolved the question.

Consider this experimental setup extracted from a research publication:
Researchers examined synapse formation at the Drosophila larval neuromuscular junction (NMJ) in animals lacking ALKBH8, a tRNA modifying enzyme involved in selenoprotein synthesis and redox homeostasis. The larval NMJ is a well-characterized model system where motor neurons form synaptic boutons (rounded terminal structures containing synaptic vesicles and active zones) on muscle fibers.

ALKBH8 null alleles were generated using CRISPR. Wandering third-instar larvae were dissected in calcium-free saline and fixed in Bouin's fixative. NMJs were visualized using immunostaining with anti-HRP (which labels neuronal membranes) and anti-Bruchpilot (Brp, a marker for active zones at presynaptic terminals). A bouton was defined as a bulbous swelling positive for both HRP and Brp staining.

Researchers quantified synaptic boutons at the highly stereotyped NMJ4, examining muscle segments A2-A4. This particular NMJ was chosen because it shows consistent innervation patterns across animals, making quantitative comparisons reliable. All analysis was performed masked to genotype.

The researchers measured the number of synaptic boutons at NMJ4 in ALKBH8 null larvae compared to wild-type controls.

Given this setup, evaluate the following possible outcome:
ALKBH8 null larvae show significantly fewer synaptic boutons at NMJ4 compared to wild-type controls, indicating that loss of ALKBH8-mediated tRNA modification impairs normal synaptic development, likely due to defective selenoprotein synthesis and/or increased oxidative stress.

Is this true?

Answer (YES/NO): NO